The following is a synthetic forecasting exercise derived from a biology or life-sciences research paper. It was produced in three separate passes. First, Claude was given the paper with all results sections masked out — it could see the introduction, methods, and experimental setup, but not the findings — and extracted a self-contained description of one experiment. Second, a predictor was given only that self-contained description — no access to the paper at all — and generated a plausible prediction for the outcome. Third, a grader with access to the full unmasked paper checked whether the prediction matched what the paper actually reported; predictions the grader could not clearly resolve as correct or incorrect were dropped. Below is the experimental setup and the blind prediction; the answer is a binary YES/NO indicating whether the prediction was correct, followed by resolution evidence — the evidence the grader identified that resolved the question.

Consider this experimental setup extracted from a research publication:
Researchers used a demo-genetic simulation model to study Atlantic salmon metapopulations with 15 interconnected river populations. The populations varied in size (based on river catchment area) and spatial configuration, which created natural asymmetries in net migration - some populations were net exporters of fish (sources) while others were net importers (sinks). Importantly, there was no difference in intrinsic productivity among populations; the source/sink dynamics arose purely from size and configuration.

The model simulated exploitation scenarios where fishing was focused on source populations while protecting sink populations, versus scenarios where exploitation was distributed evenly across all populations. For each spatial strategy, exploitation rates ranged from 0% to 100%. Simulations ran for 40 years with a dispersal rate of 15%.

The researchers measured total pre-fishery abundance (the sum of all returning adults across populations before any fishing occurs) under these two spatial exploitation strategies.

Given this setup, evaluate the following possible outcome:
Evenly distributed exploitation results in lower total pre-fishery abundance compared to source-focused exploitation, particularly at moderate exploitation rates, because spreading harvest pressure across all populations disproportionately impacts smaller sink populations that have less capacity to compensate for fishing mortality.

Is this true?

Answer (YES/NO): NO